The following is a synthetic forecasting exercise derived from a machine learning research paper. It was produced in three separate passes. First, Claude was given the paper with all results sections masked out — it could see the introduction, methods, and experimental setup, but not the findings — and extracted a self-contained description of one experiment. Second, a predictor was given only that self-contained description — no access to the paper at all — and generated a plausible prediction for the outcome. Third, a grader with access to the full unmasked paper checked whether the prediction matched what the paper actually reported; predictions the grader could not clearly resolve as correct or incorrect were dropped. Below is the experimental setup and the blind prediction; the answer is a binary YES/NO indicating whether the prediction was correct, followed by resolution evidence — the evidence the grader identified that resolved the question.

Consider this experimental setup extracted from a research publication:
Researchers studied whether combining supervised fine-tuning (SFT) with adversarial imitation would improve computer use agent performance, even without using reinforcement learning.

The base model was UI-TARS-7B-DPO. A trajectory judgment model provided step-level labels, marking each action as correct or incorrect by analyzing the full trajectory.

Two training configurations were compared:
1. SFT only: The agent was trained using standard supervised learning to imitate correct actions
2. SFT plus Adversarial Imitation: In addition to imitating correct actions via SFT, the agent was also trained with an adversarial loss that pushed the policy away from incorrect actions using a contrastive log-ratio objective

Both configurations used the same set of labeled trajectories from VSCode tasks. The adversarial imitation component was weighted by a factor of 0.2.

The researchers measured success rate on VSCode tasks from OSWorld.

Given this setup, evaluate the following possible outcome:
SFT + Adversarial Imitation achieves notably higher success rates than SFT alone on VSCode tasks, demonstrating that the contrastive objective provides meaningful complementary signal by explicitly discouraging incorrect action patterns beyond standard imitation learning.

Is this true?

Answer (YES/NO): YES